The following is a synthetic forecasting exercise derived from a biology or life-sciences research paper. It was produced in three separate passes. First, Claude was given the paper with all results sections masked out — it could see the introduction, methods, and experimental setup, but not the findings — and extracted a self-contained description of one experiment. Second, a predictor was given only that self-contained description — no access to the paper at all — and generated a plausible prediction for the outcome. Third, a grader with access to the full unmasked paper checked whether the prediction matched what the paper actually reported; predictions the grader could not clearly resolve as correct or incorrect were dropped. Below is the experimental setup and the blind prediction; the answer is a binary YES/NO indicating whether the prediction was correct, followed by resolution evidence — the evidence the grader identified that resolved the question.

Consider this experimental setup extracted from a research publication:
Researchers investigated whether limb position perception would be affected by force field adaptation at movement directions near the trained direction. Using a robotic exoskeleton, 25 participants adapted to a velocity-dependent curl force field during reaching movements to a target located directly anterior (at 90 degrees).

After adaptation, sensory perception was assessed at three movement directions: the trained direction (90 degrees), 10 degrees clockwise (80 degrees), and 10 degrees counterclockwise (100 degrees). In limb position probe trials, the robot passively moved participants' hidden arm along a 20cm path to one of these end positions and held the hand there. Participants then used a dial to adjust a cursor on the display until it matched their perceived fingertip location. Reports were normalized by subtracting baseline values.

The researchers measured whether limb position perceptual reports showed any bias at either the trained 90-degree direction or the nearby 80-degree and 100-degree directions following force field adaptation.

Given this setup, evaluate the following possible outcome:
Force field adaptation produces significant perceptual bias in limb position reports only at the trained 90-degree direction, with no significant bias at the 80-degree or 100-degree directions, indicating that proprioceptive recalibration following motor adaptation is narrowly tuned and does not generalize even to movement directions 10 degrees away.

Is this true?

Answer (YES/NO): NO